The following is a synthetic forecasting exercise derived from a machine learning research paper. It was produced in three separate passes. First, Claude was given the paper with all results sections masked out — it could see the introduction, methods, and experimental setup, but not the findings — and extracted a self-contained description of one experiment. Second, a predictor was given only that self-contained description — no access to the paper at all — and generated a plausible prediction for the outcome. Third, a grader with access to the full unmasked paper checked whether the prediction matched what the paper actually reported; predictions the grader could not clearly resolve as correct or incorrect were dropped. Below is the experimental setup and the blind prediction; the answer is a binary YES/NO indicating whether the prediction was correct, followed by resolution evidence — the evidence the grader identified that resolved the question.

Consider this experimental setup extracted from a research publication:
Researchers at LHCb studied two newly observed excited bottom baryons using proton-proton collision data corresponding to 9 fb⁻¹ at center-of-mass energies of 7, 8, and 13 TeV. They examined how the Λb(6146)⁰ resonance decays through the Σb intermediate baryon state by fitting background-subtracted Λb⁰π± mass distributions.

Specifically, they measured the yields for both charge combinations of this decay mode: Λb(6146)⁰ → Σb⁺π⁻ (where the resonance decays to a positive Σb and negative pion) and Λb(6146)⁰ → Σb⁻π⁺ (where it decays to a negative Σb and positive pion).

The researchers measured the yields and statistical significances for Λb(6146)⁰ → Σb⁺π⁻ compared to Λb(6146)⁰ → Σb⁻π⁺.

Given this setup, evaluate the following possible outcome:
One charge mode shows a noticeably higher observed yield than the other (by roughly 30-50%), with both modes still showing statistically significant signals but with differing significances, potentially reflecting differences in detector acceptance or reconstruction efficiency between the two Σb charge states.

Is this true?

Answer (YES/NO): NO